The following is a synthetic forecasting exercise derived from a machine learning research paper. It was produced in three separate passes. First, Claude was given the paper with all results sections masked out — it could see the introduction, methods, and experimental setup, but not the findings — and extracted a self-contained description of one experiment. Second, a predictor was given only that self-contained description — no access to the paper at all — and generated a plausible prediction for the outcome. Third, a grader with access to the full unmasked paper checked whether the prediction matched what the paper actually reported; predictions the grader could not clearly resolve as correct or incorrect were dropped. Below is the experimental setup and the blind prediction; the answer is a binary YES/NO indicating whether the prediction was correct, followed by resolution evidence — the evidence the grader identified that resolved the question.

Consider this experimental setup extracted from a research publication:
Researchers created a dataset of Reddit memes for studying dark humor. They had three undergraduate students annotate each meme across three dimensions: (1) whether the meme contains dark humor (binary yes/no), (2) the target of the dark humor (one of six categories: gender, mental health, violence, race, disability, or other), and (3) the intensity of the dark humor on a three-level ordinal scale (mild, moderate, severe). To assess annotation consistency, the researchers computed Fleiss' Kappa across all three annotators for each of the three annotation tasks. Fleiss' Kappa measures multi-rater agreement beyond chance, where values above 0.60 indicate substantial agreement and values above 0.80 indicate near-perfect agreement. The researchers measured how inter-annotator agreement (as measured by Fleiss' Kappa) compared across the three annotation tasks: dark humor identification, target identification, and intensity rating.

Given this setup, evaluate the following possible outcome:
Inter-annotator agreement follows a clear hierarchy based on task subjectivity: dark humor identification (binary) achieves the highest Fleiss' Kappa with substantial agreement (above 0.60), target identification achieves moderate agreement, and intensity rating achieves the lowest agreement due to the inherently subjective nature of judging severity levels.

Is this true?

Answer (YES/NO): NO